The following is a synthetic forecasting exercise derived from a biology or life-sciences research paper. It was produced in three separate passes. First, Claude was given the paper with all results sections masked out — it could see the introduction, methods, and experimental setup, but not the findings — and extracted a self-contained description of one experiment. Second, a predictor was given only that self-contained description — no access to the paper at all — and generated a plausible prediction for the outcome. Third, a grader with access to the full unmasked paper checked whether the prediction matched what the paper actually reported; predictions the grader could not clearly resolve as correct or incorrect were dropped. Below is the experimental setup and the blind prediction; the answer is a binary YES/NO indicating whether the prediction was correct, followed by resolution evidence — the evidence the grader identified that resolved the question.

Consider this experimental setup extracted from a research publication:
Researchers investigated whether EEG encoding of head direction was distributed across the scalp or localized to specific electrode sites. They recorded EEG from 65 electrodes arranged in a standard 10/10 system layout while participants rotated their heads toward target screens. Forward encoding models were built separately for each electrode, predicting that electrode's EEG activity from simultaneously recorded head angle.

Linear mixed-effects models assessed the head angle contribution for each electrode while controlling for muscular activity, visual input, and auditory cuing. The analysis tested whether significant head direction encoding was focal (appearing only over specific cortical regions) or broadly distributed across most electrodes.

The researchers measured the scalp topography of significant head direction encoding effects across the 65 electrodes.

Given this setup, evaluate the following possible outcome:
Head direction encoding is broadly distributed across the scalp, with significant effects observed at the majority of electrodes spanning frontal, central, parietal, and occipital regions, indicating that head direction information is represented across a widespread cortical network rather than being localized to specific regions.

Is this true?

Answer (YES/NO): NO